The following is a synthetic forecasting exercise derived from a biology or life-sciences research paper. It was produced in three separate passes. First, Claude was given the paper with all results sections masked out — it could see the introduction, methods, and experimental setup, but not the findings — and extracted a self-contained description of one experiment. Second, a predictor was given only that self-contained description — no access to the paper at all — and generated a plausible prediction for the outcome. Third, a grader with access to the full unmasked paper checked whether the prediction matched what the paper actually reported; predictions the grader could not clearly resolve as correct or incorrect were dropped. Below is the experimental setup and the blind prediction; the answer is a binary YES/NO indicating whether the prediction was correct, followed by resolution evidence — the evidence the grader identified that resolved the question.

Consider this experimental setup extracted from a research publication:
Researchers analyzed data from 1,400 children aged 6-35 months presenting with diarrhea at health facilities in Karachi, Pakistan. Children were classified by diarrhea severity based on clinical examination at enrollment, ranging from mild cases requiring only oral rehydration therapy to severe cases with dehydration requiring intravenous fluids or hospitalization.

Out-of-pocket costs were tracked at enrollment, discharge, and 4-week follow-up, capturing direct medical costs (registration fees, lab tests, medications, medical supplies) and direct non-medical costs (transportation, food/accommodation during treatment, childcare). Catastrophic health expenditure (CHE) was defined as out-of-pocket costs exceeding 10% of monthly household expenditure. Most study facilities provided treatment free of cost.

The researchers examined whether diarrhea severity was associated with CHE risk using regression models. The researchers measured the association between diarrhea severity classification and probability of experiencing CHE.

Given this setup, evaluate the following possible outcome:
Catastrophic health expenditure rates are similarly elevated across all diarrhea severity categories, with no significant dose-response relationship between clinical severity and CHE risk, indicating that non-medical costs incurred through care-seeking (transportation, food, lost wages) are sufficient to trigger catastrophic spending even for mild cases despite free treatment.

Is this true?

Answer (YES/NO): NO